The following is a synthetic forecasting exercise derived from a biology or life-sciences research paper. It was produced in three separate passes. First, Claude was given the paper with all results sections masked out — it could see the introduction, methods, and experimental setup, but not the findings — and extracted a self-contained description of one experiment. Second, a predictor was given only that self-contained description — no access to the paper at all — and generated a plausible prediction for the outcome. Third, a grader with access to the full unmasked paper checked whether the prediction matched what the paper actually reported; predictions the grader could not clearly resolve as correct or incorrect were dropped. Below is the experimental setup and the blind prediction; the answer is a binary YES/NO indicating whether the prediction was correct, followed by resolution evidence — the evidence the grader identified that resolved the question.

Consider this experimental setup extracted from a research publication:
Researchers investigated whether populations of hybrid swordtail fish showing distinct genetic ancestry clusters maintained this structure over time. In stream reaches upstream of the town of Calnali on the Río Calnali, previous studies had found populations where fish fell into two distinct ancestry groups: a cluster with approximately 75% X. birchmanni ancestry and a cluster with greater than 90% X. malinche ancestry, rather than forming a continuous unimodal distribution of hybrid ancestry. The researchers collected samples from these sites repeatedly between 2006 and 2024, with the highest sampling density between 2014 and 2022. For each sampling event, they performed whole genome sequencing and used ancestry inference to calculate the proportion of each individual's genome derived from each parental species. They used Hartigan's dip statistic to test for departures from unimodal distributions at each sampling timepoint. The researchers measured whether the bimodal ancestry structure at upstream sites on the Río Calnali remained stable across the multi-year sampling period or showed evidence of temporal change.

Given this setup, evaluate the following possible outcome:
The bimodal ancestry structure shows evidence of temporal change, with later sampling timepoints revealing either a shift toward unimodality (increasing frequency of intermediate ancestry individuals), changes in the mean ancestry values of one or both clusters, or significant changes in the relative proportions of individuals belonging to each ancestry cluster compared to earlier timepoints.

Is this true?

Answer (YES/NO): NO